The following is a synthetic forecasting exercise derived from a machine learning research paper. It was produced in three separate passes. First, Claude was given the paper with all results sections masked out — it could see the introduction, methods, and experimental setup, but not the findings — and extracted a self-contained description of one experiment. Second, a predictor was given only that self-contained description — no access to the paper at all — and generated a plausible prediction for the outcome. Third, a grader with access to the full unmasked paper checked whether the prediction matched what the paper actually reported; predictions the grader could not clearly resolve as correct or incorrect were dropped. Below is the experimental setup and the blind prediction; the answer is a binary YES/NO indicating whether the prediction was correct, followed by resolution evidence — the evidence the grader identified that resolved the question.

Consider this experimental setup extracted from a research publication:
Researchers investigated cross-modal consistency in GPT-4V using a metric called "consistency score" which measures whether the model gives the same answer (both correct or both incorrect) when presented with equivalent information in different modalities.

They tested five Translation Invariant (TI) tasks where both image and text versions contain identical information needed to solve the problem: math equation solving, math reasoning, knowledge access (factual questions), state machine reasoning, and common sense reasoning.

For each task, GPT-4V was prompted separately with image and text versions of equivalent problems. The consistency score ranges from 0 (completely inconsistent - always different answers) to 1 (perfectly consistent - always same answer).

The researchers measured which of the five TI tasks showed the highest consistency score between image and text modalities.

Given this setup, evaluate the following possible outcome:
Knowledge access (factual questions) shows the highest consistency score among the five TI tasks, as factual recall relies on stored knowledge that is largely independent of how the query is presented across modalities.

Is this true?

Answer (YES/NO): YES